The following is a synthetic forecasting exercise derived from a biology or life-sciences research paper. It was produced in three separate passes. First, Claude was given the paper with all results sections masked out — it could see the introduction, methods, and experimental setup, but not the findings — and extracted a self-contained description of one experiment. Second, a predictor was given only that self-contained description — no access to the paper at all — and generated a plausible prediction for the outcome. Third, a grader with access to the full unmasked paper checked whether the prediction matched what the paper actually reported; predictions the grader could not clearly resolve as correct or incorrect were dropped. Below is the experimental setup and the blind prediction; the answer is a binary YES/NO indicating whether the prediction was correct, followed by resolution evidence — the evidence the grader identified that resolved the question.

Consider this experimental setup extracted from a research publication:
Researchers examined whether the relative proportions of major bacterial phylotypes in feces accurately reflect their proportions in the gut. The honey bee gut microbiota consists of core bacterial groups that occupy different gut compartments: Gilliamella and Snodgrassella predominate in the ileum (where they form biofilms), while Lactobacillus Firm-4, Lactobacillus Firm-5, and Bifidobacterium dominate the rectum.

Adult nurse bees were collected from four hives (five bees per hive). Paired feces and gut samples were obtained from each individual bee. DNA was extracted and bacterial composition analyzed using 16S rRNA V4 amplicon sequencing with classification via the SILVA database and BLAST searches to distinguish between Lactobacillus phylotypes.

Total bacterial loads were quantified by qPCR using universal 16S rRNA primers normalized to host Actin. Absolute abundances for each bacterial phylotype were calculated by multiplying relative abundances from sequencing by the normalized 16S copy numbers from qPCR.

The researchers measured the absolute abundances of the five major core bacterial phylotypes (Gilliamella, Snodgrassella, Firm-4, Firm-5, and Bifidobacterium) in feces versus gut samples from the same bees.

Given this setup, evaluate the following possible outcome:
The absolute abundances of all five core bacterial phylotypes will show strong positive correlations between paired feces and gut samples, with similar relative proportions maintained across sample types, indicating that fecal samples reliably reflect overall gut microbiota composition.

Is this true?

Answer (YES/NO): YES